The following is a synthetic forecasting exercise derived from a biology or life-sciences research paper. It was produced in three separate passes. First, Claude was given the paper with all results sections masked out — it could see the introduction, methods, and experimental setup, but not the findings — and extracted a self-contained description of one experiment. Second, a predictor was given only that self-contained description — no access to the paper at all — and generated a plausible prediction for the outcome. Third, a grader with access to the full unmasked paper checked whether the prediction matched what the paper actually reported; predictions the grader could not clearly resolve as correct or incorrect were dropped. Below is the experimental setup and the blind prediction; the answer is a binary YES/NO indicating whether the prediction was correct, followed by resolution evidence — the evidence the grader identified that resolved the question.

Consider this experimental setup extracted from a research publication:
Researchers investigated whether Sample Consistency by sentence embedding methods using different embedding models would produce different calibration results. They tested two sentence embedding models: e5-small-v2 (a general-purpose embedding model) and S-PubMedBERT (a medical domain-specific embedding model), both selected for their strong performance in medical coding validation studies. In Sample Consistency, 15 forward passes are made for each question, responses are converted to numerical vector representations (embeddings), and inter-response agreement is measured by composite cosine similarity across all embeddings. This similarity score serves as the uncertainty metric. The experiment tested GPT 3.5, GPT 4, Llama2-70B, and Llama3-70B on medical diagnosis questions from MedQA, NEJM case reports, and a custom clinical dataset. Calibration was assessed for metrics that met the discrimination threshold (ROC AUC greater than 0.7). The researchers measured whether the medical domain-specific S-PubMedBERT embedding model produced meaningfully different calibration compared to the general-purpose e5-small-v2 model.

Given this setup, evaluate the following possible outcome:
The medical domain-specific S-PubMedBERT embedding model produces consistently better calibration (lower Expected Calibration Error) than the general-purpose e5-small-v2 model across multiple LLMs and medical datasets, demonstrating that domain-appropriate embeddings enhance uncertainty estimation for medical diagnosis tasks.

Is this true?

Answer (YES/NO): NO